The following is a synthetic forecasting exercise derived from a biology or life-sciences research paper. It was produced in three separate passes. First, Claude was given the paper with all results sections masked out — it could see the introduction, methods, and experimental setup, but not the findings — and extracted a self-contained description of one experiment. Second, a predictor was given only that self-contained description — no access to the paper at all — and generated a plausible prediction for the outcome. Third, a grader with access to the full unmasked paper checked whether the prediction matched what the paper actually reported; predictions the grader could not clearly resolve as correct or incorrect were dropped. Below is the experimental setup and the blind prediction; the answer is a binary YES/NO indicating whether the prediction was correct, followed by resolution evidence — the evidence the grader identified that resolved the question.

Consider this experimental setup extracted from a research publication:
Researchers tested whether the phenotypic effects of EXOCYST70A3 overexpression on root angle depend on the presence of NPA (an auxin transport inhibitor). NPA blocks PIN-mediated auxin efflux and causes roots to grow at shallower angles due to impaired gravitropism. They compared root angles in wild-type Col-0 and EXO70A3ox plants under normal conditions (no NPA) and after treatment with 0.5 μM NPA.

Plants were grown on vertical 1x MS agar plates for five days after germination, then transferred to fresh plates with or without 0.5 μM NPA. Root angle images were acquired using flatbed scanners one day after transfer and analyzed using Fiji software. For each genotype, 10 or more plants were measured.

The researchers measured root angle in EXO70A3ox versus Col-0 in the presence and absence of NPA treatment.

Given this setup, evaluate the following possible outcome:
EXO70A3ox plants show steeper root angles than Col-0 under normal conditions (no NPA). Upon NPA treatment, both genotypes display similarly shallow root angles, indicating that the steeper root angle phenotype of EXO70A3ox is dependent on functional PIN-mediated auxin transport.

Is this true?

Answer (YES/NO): NO